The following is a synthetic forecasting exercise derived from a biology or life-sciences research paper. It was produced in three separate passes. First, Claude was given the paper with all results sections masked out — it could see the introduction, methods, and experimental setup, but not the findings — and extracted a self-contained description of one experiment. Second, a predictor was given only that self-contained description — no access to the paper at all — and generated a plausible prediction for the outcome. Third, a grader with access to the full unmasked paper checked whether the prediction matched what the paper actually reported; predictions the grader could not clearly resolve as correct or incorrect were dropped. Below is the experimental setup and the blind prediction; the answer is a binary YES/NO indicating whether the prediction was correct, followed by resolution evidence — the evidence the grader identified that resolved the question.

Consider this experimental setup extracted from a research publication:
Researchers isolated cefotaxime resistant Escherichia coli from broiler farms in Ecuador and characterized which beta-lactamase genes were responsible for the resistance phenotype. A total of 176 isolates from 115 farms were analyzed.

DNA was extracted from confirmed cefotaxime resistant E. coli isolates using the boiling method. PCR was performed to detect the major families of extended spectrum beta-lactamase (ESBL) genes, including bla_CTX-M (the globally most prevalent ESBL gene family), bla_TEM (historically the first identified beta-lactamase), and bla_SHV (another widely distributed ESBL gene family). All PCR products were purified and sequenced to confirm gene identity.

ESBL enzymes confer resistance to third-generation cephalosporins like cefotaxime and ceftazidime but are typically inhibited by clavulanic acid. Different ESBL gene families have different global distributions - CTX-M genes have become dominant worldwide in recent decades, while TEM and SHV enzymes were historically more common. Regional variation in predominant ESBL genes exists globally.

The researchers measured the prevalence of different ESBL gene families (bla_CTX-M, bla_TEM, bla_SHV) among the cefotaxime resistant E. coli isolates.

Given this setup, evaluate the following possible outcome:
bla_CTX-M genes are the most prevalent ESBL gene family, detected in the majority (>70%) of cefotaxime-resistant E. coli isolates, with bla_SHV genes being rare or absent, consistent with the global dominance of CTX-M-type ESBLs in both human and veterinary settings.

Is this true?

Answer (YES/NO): YES